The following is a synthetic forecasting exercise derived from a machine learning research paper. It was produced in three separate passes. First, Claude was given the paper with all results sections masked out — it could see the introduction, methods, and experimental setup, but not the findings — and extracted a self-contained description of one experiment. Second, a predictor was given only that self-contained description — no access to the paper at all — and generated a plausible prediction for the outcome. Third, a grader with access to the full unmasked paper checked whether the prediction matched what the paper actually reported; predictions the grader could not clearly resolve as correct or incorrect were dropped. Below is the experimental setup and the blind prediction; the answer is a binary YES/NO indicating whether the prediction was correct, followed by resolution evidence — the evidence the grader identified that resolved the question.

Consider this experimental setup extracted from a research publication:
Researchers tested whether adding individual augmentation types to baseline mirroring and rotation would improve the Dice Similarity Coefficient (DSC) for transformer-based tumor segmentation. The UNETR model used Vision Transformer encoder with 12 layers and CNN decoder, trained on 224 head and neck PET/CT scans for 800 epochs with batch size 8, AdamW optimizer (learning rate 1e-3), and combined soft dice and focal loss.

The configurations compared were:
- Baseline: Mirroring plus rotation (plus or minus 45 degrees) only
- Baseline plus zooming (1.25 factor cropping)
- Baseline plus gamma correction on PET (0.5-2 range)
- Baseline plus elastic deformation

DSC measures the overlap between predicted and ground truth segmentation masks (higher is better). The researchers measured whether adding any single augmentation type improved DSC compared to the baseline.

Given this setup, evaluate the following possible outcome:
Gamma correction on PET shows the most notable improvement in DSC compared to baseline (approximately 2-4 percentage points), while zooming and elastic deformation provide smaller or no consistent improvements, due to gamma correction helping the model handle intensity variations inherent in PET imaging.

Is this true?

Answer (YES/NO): NO